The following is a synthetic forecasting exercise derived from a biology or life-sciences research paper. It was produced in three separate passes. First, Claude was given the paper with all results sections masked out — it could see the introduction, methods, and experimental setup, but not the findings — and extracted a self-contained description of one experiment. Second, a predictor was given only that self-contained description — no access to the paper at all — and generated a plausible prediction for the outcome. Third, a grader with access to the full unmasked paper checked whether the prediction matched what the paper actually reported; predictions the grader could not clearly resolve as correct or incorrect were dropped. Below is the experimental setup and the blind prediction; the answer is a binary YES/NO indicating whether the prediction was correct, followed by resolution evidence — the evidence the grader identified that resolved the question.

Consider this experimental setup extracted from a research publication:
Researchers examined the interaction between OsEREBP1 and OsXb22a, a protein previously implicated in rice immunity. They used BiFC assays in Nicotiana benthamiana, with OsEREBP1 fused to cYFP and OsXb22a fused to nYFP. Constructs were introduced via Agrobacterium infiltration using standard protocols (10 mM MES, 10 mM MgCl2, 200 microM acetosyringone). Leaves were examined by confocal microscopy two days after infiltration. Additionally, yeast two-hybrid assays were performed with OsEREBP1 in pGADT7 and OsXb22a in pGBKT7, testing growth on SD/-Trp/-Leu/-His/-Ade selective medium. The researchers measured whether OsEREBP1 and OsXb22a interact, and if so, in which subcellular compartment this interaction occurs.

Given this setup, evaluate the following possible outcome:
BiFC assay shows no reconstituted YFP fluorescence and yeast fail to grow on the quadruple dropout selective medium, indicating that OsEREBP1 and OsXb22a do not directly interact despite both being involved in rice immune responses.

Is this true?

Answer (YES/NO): NO